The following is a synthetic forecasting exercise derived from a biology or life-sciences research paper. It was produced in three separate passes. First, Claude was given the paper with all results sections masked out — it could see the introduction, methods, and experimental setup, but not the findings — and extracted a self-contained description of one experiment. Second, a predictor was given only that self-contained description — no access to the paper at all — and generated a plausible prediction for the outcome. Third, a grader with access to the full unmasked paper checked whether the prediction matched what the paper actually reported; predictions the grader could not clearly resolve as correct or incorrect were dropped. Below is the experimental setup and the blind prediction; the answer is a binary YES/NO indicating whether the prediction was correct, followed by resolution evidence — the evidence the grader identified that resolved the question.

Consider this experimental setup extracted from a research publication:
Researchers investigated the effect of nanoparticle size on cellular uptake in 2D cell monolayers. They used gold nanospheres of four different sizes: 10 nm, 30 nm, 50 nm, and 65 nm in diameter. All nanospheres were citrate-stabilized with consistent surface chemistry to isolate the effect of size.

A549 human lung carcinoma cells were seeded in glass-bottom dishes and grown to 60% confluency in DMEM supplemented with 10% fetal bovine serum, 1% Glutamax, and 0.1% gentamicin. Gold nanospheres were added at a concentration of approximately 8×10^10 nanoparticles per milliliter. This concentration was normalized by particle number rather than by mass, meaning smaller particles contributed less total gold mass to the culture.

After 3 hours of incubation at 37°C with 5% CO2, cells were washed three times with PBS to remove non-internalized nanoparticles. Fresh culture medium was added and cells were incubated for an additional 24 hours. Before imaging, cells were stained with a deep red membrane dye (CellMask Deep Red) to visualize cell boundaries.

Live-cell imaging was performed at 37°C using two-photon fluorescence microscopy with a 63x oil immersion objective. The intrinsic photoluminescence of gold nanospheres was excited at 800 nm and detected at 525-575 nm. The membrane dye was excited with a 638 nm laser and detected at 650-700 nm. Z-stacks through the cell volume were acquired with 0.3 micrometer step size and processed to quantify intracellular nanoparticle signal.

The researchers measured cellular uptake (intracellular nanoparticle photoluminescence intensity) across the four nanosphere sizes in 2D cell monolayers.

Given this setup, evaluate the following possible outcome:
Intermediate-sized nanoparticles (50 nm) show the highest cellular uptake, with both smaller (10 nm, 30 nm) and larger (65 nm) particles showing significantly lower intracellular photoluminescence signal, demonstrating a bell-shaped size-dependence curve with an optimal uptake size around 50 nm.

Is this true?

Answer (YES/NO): NO